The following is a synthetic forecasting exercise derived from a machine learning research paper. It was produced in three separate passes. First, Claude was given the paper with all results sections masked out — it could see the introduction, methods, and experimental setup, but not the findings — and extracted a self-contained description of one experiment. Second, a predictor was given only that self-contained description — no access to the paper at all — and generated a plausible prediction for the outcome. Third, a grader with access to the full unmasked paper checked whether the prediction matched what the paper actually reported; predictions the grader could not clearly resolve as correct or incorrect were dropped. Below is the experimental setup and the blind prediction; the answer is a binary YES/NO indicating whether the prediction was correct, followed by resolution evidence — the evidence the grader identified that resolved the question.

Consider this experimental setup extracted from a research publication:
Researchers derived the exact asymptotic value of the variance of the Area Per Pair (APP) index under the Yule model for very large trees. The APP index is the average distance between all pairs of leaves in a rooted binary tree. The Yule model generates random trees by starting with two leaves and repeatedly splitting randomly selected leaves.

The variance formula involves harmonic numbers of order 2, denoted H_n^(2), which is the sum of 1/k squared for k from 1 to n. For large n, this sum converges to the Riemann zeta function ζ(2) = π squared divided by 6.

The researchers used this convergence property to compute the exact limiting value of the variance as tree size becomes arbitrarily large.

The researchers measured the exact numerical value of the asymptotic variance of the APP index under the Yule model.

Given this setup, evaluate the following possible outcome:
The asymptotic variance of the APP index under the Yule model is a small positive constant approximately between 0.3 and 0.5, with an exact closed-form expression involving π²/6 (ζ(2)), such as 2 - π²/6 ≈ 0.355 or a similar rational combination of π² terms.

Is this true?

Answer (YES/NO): YES